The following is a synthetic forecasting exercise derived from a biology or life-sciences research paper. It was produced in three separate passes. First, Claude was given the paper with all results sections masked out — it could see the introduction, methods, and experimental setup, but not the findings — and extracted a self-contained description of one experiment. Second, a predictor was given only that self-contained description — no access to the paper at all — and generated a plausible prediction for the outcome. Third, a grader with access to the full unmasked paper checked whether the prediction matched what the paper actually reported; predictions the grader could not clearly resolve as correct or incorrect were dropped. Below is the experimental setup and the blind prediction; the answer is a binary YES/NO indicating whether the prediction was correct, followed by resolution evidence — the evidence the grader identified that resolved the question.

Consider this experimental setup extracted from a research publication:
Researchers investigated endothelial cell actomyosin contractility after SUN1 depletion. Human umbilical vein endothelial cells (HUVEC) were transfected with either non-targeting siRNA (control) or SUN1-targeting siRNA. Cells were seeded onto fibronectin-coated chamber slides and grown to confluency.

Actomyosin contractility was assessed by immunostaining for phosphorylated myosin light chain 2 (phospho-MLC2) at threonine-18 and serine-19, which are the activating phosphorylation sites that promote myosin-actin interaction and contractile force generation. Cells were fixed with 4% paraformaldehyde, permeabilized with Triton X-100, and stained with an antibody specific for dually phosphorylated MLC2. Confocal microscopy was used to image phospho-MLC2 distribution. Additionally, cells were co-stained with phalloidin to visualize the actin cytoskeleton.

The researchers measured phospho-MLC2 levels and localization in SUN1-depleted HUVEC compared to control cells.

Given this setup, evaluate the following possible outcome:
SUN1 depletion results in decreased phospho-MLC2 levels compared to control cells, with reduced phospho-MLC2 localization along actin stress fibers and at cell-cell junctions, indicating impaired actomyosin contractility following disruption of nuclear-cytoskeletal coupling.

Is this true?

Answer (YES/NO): NO